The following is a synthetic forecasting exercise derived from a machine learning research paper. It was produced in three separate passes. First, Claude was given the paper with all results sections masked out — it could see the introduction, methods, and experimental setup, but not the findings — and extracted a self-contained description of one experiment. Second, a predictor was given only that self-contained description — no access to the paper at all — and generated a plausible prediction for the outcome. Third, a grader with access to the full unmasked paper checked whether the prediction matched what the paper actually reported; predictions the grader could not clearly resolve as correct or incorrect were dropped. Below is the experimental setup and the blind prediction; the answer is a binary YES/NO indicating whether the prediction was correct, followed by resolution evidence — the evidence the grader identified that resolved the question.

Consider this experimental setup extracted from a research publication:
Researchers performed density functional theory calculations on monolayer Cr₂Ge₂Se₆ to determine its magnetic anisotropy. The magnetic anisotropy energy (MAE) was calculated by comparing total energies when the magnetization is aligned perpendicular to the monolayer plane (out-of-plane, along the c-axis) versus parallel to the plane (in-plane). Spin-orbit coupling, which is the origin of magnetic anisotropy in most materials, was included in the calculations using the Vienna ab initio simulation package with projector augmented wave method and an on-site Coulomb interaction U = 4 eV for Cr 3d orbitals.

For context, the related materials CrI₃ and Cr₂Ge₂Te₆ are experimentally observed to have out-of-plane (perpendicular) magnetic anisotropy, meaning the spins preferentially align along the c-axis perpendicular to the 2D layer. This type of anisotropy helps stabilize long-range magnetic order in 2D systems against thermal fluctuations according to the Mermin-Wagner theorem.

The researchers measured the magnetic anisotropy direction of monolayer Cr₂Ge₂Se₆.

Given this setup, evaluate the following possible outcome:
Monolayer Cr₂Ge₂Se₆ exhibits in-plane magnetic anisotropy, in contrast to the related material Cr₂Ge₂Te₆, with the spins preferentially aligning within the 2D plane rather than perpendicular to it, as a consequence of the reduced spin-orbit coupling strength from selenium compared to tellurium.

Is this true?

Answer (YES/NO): NO